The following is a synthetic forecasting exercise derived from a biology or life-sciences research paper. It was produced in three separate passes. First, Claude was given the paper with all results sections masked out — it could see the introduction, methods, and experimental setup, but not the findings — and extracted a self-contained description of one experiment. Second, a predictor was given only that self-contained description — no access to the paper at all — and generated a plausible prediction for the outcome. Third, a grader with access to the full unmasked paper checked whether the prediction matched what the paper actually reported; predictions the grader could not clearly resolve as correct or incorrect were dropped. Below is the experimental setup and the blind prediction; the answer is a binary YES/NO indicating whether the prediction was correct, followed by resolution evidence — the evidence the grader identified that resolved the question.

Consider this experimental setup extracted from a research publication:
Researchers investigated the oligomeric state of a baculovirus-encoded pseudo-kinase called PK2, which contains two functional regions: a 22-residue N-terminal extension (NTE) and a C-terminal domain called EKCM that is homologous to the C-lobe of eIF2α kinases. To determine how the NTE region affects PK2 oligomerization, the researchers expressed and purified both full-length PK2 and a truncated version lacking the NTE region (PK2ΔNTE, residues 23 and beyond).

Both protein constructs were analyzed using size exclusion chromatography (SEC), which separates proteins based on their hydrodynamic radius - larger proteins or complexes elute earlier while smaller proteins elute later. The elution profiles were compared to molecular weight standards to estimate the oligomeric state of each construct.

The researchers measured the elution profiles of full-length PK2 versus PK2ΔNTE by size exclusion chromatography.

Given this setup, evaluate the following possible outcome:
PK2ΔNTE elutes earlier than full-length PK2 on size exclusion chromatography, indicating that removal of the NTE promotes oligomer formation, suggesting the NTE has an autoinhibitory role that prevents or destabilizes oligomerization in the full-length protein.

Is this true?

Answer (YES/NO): NO